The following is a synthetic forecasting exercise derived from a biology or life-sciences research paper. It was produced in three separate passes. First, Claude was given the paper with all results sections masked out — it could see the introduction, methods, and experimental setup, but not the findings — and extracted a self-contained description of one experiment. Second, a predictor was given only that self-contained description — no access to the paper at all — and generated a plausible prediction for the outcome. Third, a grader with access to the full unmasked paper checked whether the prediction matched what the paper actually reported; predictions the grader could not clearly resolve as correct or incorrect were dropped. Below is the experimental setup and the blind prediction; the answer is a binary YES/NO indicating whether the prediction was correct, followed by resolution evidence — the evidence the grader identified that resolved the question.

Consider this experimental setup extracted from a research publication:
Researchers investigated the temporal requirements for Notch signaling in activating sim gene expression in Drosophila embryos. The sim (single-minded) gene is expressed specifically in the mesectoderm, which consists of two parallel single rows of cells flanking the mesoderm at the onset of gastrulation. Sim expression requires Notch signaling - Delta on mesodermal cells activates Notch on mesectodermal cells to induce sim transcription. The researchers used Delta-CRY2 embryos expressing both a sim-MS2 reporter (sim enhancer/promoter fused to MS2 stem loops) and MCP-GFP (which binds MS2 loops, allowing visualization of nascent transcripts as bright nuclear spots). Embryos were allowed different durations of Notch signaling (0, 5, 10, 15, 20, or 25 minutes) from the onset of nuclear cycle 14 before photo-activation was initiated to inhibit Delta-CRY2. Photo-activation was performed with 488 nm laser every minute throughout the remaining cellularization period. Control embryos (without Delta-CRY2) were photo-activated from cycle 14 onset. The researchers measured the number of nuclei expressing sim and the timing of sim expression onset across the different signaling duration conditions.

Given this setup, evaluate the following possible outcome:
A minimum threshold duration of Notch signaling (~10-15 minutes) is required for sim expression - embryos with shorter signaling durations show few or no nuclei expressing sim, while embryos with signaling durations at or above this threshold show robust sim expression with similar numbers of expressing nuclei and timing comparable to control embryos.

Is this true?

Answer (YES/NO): NO